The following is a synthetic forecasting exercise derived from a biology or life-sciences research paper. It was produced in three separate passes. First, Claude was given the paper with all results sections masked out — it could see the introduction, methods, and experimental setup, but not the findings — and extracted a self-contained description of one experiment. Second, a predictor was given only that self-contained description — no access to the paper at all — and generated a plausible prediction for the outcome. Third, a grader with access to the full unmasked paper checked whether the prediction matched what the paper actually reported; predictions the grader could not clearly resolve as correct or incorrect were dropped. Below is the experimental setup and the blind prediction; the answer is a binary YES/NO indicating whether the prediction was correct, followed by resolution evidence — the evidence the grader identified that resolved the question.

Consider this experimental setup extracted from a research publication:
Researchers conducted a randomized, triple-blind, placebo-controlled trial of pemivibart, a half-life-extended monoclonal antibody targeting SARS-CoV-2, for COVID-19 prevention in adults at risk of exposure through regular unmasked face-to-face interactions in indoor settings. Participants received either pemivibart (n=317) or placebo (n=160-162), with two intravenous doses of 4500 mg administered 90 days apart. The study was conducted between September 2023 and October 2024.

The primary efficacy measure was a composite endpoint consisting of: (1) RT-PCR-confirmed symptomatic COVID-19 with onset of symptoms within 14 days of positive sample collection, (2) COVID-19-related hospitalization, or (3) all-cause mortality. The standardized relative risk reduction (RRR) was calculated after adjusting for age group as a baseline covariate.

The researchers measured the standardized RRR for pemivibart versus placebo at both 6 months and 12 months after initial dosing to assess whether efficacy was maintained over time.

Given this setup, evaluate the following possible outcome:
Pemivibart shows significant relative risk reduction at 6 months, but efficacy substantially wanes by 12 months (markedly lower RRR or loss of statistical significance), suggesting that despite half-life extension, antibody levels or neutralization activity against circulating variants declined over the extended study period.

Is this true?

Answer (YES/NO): NO